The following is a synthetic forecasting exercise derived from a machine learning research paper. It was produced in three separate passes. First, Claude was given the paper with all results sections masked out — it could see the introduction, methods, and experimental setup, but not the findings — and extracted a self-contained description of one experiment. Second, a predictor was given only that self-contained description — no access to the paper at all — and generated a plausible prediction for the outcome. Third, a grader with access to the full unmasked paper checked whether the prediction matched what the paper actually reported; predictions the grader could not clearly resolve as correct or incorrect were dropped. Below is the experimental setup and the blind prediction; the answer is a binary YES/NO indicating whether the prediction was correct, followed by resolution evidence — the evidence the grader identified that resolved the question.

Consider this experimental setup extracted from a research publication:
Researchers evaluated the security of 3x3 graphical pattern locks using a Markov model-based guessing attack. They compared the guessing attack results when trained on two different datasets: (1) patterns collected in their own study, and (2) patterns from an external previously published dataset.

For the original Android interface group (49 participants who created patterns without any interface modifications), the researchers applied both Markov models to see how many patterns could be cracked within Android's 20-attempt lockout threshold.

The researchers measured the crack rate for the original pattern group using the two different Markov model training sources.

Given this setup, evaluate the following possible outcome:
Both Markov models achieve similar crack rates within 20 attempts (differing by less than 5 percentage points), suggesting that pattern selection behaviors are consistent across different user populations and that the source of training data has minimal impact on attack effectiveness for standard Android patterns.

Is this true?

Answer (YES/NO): YES